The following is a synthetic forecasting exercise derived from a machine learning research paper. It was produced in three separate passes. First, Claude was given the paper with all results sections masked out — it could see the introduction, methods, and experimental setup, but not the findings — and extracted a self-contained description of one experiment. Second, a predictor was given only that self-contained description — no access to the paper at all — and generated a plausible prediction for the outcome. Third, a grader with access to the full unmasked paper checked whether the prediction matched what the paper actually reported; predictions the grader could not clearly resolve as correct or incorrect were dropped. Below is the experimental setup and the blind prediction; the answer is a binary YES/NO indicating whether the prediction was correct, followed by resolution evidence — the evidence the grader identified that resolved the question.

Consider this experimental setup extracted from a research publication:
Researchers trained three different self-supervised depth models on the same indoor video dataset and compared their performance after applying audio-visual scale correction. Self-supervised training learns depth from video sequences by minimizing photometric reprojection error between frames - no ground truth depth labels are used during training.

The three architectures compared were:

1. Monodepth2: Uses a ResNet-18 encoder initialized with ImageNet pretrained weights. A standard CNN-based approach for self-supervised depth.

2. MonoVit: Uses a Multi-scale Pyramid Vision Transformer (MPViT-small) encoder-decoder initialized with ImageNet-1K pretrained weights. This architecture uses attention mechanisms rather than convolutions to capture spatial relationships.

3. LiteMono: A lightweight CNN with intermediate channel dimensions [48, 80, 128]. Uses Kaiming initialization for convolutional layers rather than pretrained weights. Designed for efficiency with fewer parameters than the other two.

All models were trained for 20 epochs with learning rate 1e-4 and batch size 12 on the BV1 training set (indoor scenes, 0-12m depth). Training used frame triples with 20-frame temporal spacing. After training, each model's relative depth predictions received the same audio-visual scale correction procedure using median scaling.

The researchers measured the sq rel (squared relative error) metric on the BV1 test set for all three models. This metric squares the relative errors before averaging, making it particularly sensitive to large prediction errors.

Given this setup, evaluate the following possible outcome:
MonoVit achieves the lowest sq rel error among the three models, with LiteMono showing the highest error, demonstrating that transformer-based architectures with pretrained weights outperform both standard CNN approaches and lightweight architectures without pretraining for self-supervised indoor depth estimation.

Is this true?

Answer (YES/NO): NO